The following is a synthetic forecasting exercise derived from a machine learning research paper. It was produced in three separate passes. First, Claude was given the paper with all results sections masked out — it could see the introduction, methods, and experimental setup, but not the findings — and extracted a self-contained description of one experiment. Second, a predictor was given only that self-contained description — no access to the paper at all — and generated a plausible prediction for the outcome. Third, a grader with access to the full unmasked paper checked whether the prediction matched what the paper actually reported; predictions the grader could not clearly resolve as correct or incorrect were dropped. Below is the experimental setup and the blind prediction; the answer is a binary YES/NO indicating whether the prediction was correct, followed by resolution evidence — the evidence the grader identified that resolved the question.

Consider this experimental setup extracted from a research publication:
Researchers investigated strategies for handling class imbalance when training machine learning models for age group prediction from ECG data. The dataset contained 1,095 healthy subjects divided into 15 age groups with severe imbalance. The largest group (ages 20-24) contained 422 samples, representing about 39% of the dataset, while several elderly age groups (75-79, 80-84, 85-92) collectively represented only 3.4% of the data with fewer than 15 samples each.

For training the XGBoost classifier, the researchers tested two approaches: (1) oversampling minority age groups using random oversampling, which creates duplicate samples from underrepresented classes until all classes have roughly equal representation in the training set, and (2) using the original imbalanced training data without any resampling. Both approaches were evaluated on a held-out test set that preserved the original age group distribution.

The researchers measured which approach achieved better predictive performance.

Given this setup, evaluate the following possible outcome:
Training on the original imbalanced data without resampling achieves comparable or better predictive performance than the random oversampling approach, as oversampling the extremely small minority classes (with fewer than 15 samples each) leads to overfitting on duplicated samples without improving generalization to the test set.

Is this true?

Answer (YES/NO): NO